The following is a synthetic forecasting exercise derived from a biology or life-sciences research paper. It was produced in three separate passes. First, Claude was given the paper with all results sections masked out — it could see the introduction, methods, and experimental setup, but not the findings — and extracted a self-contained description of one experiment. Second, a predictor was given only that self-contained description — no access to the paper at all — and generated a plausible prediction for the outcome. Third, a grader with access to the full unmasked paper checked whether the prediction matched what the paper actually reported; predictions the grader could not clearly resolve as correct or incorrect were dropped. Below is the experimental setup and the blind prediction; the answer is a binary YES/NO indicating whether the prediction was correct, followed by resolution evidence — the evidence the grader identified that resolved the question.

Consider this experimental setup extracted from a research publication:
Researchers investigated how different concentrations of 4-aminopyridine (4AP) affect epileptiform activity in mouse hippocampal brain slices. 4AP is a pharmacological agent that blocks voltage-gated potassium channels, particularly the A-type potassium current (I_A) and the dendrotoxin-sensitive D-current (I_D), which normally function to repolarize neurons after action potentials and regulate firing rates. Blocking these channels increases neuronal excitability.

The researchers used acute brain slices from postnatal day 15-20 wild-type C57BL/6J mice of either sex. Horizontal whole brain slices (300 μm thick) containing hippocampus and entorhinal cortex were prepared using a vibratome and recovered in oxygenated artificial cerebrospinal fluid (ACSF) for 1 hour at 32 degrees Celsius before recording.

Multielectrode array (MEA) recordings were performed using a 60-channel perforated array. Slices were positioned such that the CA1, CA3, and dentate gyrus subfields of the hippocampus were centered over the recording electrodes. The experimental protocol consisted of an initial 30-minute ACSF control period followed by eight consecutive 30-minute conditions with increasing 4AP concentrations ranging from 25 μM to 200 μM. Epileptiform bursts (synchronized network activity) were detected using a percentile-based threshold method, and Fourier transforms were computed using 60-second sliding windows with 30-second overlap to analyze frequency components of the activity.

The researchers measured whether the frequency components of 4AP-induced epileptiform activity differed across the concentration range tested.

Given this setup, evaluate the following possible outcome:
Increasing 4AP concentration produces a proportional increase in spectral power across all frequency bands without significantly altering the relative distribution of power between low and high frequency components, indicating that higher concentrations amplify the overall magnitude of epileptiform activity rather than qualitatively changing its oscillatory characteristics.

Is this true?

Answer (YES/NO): NO